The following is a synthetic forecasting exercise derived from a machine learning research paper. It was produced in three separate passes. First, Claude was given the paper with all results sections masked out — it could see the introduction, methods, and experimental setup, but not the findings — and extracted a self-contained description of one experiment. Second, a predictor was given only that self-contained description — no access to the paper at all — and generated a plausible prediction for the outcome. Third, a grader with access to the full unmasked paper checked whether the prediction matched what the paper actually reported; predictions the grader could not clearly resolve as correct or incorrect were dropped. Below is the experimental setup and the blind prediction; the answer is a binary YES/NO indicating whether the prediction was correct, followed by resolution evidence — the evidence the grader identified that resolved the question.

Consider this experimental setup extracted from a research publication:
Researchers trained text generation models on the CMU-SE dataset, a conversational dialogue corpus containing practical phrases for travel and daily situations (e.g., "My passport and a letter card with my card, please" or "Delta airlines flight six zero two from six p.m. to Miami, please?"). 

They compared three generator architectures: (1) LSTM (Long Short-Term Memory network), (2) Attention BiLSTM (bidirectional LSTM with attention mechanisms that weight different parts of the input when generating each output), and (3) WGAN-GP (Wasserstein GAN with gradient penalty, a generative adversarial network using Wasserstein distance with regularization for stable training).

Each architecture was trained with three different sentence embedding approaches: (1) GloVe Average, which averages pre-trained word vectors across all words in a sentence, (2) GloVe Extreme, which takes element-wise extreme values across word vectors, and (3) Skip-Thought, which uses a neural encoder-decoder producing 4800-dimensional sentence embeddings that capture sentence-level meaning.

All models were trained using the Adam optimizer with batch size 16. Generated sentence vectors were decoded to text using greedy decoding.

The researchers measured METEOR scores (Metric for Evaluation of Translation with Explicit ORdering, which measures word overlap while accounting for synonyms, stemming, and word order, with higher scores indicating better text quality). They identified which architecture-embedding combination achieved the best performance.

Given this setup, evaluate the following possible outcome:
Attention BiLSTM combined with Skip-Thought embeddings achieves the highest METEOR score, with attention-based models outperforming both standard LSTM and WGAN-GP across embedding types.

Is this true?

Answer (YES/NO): NO